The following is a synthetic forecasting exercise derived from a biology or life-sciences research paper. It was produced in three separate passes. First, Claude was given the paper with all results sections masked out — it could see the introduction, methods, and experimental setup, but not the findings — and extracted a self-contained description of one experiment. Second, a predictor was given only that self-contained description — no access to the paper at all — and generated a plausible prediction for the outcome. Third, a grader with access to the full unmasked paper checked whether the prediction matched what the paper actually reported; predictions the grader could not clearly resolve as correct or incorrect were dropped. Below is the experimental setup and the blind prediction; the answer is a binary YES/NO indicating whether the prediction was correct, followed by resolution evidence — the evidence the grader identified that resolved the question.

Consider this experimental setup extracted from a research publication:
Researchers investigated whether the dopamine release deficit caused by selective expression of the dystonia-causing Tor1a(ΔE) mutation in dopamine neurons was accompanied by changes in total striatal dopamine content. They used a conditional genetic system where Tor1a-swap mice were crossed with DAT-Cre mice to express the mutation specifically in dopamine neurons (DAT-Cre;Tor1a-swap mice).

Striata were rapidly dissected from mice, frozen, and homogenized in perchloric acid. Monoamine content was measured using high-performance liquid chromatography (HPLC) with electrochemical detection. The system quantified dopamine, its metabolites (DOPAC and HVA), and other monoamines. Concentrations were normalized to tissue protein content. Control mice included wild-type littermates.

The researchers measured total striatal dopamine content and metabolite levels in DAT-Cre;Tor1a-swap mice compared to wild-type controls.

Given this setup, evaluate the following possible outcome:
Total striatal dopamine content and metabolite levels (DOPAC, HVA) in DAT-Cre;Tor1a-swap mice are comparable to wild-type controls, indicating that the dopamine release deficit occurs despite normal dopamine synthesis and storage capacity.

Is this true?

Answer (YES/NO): YES